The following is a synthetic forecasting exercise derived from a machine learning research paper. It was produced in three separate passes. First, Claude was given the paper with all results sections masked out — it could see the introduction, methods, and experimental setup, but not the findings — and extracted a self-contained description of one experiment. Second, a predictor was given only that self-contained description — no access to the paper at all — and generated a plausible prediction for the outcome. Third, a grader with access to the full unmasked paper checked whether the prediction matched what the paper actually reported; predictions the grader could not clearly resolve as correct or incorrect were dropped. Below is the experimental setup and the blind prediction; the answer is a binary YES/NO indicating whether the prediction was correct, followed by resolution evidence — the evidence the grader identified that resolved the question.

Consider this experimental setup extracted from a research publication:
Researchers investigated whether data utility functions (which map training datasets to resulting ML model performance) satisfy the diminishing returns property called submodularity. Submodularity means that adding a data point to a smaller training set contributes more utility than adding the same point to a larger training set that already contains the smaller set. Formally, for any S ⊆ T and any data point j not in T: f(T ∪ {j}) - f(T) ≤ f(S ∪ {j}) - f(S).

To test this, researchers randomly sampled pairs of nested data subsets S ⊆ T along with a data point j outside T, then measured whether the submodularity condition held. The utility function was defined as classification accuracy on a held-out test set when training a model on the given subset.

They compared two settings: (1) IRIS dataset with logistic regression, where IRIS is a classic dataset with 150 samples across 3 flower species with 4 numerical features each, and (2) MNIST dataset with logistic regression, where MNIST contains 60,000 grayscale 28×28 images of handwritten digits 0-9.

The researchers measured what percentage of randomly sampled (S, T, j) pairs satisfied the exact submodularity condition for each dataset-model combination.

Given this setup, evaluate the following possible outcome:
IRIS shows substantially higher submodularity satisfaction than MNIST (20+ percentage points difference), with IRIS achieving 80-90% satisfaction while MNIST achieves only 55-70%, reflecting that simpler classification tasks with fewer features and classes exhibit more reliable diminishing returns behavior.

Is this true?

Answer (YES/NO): NO